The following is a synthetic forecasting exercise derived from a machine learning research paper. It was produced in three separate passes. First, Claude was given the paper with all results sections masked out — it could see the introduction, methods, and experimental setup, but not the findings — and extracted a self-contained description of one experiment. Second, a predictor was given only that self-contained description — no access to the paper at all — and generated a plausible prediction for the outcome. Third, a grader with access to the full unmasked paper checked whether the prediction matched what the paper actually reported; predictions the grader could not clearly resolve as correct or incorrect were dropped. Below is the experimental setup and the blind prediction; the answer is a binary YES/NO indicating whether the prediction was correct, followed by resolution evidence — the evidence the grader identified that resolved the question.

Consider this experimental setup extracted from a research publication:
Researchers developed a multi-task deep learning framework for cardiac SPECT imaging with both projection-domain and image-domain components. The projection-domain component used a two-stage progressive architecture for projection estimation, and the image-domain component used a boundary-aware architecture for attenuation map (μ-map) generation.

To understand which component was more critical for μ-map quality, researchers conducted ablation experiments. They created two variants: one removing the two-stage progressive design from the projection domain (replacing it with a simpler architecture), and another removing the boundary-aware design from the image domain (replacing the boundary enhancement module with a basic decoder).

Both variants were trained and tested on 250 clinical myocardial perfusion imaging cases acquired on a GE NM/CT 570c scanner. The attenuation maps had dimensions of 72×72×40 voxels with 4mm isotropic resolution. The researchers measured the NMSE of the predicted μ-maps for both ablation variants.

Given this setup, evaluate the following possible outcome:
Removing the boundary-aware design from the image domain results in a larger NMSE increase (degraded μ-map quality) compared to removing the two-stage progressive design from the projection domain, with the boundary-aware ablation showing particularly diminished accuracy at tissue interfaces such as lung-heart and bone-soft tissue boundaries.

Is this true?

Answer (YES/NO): YES